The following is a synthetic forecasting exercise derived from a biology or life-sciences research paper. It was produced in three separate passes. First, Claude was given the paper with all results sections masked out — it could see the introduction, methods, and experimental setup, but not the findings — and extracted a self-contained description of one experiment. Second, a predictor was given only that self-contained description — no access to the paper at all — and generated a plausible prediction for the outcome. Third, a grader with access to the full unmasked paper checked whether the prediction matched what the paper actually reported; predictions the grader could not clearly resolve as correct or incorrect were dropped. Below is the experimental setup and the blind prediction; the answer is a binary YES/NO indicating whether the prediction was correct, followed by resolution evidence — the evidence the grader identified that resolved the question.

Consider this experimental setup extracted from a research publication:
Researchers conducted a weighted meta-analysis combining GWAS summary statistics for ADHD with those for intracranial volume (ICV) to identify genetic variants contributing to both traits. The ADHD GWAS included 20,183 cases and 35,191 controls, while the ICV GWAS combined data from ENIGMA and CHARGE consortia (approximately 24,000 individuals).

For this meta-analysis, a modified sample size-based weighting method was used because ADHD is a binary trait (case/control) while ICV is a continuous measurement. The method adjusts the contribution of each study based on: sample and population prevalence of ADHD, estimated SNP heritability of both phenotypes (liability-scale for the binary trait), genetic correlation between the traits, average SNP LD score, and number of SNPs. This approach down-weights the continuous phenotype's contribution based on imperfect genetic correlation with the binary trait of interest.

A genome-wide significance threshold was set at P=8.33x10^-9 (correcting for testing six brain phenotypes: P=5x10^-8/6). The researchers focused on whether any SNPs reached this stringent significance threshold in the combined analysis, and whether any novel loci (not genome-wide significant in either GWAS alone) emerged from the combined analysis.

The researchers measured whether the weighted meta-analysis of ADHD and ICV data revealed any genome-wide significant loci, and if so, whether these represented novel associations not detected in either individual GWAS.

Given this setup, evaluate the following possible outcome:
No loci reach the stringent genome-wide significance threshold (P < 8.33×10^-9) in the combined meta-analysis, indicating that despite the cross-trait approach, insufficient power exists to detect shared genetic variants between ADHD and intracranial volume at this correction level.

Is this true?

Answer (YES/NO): NO